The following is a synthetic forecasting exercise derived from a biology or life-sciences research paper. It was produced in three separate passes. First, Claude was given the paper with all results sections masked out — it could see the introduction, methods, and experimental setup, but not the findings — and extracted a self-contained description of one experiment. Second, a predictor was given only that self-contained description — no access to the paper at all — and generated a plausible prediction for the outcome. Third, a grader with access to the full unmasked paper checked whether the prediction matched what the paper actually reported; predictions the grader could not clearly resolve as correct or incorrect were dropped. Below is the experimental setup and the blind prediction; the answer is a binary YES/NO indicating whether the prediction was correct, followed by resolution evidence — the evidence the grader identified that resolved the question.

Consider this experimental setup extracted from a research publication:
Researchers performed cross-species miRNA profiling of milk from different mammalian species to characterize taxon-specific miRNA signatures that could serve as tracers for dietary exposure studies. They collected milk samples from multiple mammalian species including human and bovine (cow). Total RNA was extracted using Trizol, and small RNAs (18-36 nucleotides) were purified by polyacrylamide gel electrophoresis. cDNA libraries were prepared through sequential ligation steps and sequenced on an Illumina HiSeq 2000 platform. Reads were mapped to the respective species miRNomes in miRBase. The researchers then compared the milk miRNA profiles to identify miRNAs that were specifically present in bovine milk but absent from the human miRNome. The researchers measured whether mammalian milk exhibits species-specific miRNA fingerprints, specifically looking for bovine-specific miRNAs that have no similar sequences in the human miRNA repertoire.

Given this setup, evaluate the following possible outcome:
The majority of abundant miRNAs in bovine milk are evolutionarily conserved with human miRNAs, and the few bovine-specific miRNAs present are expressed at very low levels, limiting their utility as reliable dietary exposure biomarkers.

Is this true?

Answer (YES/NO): NO